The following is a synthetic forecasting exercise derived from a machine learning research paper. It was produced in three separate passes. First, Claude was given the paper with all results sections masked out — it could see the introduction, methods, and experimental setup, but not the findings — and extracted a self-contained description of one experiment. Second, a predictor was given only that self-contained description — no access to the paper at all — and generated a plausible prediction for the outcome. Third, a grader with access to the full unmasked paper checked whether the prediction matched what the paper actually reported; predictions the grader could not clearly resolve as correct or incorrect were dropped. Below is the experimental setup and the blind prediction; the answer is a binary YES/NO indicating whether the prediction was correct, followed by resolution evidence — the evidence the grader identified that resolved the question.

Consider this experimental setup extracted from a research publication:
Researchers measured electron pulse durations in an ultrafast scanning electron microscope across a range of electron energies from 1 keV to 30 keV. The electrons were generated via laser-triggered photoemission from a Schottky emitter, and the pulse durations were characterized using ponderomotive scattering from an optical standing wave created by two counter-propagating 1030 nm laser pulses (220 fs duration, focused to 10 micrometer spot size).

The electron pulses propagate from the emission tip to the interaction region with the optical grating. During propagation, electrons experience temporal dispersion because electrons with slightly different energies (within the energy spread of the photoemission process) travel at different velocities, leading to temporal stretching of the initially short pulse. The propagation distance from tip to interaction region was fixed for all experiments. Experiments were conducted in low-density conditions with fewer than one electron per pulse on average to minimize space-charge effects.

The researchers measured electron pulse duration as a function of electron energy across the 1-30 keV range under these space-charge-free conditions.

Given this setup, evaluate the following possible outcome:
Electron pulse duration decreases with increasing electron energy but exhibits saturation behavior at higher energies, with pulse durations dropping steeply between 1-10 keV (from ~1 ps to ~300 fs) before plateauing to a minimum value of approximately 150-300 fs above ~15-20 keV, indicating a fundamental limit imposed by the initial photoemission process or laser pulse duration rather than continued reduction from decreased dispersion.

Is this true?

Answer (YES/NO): NO